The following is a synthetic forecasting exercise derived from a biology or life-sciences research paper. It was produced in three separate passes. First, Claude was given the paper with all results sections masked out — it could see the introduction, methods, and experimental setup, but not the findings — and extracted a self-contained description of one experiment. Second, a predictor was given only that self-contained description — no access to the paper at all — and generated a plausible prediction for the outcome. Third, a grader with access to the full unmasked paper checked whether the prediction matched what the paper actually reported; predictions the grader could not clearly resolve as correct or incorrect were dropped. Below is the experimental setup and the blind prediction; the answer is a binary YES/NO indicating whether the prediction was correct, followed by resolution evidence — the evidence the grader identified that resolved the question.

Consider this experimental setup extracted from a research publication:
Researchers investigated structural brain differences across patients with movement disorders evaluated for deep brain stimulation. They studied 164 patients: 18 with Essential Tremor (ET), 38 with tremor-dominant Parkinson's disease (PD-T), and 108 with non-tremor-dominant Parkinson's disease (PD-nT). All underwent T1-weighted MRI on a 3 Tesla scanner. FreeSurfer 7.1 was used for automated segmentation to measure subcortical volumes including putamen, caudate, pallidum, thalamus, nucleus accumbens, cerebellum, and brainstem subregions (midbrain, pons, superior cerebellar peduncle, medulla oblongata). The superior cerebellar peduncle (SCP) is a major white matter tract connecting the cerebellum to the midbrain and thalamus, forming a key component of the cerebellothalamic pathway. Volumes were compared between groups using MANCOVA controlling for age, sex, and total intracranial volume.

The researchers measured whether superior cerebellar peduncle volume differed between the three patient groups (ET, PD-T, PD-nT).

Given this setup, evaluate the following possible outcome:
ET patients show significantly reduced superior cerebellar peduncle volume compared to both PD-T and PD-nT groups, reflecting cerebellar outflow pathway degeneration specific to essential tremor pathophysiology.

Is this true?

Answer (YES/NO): NO